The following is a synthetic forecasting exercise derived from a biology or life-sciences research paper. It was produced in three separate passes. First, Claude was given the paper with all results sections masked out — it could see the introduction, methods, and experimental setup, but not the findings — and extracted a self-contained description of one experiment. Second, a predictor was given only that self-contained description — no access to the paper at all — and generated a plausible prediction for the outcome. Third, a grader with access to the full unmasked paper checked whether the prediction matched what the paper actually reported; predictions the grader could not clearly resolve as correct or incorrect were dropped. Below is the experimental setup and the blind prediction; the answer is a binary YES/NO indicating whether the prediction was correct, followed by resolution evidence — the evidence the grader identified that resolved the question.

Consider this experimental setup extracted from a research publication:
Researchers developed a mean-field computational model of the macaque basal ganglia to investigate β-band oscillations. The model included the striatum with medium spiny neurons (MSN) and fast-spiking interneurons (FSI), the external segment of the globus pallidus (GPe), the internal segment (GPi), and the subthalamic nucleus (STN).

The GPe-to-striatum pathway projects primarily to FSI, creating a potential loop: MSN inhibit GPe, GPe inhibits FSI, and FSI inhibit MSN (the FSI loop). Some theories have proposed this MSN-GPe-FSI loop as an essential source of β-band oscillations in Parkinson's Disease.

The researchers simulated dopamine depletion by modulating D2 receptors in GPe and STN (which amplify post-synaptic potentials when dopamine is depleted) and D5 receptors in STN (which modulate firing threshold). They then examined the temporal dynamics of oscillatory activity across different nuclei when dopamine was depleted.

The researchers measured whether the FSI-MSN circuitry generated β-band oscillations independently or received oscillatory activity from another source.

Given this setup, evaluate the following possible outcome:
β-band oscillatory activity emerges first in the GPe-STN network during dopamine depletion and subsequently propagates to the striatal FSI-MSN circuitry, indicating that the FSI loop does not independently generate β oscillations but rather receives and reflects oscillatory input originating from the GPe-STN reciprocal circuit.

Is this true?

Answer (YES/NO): YES